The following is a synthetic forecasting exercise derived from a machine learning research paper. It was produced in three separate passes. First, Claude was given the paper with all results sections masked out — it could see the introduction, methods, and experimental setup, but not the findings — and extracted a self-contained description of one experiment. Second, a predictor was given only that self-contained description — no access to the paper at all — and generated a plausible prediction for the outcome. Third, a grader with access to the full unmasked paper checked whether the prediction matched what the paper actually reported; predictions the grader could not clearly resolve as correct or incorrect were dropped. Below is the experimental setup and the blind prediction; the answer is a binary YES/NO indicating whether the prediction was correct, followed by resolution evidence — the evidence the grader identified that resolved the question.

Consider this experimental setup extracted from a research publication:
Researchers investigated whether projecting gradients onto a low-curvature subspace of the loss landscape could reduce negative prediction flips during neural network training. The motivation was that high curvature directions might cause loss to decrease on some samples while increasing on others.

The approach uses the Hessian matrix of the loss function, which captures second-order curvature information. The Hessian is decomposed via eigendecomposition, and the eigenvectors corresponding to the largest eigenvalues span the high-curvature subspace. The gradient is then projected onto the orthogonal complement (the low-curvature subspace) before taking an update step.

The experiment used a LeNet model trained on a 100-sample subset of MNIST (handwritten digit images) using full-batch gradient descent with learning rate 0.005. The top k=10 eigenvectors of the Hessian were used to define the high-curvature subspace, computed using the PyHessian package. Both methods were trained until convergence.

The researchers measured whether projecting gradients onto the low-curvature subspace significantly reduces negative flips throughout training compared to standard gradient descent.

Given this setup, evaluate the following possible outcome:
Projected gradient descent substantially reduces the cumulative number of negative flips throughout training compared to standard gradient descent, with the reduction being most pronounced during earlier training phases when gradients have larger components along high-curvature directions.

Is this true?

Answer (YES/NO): NO